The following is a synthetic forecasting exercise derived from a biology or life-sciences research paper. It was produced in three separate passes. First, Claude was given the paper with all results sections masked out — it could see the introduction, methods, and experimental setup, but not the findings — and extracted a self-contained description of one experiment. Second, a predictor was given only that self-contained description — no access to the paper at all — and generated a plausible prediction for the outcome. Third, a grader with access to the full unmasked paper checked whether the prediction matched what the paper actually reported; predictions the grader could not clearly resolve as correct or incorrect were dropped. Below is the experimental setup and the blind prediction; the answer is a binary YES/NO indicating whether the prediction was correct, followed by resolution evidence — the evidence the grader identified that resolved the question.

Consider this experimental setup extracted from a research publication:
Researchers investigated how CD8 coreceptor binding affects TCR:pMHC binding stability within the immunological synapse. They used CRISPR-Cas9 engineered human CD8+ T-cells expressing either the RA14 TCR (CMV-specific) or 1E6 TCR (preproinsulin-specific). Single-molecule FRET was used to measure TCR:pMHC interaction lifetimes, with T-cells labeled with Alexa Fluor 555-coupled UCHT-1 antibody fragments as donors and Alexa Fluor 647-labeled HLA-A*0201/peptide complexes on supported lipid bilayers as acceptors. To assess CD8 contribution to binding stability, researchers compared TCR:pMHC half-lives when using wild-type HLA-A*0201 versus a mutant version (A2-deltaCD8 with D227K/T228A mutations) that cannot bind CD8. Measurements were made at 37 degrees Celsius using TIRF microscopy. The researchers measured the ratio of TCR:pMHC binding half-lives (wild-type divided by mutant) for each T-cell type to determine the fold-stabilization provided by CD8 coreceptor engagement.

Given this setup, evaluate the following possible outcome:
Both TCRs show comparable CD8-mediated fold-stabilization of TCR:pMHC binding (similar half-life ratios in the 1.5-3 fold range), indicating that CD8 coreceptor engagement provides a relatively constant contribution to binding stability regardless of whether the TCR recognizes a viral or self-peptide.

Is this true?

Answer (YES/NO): YES